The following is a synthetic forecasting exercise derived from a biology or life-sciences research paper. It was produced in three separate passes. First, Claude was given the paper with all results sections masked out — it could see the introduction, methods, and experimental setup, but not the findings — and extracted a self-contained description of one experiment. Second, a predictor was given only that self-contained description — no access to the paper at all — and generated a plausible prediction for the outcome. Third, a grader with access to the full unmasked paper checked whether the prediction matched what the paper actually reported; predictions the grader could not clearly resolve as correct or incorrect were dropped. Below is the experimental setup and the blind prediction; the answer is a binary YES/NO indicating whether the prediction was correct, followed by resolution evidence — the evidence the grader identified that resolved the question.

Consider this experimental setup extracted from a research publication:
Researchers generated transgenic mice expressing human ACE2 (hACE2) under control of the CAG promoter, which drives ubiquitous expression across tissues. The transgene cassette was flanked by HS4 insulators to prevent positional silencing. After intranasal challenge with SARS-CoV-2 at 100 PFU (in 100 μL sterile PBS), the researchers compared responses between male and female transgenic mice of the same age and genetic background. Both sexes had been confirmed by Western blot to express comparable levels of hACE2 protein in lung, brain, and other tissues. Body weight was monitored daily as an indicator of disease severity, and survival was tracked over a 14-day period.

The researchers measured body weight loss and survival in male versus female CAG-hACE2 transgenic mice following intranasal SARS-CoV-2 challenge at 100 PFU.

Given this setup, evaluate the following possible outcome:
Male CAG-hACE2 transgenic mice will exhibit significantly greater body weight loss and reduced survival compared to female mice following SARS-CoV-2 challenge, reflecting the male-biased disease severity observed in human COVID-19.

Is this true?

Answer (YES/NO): YES